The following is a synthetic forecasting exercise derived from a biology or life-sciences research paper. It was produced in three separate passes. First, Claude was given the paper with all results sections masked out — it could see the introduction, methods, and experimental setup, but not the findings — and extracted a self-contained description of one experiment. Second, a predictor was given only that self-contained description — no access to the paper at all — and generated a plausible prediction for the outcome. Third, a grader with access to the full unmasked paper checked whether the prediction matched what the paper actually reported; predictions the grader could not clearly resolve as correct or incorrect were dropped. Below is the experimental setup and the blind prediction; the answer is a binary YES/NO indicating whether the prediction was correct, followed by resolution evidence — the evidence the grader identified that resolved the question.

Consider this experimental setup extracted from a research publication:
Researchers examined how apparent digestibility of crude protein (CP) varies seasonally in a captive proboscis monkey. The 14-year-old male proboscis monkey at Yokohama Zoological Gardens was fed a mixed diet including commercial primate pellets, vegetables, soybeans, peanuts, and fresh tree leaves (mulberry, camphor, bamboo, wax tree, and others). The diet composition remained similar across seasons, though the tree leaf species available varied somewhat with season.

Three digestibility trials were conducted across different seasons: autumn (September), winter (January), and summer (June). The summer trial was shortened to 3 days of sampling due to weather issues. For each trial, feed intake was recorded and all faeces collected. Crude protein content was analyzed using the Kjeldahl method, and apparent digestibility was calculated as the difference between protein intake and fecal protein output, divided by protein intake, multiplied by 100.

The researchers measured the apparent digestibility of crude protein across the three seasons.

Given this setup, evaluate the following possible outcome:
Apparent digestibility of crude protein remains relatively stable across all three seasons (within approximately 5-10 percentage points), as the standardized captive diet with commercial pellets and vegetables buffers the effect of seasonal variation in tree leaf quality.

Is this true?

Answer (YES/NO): NO